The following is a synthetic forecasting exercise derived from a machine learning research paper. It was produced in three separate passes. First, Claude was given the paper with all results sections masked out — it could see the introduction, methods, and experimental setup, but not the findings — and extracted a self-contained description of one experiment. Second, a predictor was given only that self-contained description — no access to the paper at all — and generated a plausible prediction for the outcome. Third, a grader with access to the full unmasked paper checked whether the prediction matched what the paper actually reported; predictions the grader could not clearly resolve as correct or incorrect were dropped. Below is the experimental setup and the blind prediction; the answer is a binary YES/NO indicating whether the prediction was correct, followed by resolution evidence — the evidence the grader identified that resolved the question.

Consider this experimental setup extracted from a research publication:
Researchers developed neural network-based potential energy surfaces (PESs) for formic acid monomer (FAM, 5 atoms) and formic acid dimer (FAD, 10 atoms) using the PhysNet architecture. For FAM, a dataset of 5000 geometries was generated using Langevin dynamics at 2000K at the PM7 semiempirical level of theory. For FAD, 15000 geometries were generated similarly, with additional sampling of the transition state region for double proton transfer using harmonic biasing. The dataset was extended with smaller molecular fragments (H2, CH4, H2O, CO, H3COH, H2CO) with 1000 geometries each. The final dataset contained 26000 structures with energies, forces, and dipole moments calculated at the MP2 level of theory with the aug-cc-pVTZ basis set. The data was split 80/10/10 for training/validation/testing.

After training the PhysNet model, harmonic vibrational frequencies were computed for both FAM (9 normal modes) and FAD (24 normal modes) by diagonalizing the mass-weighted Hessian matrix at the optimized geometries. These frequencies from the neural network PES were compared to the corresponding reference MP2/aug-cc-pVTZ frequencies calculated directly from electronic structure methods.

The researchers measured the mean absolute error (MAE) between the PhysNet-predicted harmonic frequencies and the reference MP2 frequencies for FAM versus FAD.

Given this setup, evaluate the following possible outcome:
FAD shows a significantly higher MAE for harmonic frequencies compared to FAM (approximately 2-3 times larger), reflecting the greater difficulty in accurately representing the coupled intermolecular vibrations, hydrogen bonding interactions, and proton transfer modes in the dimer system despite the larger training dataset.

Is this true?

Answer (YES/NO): NO